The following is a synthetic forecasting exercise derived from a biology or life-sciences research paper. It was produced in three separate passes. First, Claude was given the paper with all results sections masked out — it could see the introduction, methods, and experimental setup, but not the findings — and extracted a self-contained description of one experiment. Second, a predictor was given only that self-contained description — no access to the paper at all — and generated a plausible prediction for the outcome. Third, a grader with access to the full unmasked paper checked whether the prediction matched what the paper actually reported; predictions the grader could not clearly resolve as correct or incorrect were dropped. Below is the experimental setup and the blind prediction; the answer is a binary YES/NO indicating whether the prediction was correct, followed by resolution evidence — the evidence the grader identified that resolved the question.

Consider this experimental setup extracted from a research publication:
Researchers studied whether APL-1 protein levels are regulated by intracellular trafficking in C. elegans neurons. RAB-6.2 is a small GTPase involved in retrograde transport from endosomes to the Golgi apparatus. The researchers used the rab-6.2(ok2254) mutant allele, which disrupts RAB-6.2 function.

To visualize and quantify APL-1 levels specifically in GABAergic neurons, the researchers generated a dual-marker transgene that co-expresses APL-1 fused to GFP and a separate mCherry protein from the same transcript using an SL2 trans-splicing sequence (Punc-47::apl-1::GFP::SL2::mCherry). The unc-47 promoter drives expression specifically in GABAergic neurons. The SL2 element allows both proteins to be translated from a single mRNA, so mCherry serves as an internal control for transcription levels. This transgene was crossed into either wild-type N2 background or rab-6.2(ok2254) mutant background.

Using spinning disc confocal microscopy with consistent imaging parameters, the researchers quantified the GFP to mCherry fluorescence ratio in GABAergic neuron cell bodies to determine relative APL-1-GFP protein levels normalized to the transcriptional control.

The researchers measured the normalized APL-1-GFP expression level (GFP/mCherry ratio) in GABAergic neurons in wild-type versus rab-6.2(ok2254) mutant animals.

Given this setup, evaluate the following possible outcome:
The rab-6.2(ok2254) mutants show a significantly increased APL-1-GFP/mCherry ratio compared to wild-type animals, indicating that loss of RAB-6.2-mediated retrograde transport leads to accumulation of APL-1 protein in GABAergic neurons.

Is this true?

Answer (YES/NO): NO